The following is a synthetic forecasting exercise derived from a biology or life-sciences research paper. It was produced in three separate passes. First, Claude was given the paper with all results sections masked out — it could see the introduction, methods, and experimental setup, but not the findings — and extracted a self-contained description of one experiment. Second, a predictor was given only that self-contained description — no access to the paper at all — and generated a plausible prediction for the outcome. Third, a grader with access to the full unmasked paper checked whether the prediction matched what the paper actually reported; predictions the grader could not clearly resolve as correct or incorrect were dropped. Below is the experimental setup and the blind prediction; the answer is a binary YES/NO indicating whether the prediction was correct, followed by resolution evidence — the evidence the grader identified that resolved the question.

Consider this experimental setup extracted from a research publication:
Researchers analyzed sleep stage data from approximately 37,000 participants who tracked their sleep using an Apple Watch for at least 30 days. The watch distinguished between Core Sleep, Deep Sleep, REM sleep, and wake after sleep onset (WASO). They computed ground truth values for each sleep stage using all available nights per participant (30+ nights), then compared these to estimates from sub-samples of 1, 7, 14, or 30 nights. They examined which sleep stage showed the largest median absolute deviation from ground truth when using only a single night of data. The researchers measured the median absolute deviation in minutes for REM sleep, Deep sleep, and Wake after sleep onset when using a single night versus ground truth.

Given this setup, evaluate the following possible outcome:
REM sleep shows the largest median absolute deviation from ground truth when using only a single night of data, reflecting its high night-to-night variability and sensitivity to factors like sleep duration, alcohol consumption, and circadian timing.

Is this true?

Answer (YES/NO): YES